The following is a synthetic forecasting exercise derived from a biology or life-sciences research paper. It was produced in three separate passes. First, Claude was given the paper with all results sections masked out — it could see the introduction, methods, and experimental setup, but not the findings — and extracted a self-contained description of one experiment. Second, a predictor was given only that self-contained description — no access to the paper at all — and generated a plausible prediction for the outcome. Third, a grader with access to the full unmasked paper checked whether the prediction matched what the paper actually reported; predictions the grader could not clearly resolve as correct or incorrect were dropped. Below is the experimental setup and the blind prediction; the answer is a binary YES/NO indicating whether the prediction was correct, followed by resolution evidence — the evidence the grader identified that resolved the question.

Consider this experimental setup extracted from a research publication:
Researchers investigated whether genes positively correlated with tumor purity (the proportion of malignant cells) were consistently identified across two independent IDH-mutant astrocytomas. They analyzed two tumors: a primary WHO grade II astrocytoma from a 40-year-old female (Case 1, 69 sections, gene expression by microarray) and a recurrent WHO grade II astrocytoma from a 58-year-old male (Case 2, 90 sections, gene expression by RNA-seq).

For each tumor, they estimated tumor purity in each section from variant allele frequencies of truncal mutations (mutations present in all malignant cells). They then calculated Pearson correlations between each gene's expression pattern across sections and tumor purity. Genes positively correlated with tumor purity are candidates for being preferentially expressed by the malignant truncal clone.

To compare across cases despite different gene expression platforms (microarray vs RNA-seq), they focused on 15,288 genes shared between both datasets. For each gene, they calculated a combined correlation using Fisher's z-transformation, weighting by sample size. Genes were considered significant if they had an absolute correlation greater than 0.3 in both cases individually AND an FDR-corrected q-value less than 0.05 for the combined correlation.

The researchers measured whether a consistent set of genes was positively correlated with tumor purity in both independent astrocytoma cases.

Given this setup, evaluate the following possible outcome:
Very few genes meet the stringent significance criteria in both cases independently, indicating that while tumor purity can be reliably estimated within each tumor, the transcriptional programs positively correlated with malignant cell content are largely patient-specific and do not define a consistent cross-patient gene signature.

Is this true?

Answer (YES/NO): NO